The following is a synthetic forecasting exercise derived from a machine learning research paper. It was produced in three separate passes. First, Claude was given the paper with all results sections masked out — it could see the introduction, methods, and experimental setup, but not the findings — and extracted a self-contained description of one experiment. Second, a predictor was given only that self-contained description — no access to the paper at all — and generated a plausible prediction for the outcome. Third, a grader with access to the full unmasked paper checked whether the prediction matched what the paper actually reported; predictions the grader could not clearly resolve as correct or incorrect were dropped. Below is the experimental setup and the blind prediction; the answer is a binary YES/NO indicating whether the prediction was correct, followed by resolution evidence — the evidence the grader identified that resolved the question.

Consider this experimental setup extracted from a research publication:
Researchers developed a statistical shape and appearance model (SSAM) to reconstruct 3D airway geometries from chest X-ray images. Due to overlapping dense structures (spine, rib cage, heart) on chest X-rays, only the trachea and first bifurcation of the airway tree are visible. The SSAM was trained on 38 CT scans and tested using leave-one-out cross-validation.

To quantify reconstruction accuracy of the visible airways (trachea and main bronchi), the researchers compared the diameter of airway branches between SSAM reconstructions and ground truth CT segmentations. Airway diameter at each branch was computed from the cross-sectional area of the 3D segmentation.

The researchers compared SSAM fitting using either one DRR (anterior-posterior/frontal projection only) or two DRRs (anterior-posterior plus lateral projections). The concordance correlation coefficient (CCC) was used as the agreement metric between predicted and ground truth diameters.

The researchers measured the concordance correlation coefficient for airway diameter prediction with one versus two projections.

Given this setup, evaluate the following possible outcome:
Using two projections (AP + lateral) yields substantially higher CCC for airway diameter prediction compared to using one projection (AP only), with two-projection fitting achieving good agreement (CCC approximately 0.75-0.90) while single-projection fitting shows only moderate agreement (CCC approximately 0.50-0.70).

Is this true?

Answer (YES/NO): NO